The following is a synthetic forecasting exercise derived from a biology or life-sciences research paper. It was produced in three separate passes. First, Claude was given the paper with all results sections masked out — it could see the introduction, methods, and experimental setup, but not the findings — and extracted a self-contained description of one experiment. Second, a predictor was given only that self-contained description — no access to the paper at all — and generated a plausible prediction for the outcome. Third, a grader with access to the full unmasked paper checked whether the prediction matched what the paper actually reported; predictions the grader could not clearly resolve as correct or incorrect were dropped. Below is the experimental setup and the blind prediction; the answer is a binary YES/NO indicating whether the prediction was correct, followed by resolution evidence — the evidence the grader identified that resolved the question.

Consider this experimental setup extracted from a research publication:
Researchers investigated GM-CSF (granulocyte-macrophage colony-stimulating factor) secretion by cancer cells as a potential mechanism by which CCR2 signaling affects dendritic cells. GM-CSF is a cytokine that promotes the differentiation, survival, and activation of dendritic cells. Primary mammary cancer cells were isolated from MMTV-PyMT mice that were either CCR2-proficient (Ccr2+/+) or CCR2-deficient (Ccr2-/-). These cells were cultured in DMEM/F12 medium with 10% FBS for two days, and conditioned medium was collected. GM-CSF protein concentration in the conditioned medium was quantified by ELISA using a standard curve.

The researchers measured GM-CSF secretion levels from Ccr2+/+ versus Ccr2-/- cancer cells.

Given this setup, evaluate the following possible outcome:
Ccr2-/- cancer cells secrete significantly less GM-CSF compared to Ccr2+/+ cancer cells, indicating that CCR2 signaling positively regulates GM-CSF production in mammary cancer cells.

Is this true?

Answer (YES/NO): NO